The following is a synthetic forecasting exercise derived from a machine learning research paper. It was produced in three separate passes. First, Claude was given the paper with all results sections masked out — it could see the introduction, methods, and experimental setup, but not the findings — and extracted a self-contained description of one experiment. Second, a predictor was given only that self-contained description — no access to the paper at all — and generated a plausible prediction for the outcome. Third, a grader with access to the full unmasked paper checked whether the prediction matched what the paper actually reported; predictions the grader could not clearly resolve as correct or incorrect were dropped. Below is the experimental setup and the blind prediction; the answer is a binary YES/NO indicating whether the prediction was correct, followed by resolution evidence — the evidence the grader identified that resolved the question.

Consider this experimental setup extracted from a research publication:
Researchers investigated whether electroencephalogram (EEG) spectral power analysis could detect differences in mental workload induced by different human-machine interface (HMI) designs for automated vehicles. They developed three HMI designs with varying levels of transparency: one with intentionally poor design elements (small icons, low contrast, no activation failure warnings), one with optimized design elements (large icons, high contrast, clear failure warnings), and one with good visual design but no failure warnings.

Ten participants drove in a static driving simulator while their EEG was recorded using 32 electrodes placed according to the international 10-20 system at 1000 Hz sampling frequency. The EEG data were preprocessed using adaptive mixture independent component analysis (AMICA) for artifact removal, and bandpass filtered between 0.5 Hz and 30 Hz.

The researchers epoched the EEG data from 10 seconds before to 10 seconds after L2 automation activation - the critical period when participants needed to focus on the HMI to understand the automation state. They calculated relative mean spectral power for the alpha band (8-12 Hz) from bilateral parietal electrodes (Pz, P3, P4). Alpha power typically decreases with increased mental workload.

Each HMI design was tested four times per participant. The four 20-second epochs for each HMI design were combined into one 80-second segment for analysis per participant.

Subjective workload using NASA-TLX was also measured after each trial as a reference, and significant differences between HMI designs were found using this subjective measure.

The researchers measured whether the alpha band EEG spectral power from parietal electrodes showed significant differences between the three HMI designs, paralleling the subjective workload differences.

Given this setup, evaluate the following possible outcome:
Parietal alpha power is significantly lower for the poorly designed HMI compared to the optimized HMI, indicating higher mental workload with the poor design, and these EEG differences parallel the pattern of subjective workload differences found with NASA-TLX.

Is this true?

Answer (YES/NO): NO